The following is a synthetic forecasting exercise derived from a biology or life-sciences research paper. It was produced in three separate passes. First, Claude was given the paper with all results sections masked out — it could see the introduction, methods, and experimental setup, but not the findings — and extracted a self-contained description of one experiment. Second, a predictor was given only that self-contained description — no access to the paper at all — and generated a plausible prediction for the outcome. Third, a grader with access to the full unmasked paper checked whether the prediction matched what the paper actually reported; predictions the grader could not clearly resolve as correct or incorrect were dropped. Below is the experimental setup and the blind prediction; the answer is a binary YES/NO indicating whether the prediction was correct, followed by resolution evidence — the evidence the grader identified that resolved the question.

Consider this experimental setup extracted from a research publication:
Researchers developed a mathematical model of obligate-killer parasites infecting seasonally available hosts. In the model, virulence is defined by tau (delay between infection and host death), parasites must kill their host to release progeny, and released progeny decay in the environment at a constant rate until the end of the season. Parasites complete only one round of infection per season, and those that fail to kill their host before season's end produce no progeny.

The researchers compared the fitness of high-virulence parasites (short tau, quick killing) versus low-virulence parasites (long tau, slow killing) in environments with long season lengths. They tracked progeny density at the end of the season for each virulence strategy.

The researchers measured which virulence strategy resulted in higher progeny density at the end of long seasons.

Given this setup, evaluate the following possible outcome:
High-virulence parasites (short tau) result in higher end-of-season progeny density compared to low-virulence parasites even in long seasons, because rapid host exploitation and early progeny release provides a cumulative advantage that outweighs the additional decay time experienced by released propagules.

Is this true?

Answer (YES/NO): NO